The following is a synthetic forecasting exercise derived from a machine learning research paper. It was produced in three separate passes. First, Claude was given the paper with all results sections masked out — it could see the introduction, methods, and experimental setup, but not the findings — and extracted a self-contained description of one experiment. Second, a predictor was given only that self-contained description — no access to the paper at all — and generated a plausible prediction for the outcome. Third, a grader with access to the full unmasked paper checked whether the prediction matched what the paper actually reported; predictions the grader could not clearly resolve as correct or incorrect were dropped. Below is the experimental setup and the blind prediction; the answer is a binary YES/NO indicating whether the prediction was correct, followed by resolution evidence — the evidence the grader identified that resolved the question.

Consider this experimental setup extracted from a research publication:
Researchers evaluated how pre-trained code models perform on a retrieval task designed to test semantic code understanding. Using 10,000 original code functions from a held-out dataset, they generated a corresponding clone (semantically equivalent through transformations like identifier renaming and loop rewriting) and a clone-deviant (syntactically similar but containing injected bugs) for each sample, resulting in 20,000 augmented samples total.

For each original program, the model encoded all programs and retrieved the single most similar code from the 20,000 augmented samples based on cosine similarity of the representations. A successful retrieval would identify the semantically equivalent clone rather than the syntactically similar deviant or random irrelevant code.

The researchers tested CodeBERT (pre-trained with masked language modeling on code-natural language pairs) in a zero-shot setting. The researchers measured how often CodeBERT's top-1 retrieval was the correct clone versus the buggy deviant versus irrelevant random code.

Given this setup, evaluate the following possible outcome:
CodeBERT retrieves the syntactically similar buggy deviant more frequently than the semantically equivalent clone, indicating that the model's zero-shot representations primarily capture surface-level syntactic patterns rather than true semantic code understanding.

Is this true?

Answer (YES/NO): YES